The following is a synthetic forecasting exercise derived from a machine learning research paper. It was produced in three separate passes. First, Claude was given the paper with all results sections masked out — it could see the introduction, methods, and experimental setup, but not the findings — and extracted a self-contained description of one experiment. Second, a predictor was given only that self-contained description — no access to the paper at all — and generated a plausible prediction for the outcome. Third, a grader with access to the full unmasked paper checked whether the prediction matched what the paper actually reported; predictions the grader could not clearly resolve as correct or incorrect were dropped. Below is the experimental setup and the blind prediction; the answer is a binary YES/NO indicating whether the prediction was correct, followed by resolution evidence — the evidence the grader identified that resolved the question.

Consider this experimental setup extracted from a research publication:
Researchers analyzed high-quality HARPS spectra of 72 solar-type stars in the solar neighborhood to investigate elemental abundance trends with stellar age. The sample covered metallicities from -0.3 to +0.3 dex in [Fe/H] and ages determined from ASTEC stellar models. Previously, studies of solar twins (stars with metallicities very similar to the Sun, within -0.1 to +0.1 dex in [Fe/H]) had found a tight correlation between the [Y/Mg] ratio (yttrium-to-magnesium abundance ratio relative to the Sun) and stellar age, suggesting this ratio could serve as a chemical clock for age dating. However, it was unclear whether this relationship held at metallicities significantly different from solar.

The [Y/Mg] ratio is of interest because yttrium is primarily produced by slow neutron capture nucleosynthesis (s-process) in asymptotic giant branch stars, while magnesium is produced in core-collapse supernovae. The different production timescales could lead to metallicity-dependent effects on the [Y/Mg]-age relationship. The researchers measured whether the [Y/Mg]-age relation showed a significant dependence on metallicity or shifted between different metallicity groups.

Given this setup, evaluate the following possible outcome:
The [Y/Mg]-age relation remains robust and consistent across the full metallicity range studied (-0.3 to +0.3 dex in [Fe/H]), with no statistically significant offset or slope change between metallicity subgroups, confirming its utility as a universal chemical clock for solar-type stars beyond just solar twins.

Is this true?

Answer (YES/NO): YES